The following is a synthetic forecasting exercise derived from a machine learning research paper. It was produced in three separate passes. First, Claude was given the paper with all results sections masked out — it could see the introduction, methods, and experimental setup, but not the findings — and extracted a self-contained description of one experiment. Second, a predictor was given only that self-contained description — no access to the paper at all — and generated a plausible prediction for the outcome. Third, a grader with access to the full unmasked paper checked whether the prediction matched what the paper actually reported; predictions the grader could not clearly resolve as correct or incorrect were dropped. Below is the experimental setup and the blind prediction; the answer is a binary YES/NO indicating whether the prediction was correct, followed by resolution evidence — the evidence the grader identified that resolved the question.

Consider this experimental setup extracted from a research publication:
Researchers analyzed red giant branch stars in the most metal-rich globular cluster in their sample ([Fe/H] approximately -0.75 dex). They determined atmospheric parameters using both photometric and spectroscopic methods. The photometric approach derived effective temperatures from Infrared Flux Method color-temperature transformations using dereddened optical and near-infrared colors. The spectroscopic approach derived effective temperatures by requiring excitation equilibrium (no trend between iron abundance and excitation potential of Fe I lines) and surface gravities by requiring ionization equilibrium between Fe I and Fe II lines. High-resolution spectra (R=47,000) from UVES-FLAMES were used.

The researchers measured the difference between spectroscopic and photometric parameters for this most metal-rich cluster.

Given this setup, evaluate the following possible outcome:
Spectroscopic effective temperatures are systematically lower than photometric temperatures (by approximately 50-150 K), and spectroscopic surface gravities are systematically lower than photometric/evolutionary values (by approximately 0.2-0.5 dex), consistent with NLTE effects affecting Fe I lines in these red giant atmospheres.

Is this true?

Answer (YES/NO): NO